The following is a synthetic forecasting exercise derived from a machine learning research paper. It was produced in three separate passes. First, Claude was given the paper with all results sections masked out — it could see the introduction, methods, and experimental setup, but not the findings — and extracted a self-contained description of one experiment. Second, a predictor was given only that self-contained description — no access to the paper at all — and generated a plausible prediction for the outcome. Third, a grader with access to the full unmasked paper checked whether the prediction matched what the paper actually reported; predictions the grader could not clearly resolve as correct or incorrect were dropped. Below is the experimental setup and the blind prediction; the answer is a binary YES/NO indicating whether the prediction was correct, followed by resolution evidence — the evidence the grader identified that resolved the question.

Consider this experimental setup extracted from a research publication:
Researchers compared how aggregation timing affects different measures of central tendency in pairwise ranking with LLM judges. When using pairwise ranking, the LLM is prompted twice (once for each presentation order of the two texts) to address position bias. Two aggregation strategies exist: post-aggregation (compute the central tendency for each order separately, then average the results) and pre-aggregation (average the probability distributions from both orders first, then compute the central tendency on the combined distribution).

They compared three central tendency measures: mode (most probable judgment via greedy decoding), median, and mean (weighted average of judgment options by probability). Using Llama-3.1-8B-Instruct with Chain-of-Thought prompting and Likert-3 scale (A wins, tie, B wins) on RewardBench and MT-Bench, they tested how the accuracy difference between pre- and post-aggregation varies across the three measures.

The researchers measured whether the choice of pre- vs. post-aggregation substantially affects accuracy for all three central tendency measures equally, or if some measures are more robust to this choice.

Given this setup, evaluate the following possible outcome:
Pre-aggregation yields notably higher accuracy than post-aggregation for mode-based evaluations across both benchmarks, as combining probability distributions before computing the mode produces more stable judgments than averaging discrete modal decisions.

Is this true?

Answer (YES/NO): YES